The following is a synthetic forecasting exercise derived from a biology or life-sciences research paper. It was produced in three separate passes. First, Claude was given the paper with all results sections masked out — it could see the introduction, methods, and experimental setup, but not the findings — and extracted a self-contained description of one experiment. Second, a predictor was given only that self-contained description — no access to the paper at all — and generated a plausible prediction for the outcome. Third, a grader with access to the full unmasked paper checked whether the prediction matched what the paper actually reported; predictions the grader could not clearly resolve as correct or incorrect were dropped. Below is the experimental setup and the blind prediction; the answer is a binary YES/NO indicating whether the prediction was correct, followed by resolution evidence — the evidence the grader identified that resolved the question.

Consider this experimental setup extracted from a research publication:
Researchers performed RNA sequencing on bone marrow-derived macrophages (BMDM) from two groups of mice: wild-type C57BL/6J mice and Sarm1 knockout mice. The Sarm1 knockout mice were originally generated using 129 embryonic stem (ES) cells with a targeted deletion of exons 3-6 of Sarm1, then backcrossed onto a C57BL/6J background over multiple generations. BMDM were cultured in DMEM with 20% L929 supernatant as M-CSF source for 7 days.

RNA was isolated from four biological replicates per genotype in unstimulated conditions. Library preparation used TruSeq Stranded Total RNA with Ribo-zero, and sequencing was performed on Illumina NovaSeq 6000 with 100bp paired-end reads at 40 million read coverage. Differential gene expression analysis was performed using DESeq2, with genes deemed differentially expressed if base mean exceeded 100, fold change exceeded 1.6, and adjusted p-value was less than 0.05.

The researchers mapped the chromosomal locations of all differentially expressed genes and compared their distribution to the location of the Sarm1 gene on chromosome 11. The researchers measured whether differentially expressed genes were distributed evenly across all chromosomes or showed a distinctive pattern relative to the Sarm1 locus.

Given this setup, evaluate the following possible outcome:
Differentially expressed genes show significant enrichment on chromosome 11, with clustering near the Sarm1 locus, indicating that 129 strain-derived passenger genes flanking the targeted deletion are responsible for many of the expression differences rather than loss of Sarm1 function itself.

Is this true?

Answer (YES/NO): YES